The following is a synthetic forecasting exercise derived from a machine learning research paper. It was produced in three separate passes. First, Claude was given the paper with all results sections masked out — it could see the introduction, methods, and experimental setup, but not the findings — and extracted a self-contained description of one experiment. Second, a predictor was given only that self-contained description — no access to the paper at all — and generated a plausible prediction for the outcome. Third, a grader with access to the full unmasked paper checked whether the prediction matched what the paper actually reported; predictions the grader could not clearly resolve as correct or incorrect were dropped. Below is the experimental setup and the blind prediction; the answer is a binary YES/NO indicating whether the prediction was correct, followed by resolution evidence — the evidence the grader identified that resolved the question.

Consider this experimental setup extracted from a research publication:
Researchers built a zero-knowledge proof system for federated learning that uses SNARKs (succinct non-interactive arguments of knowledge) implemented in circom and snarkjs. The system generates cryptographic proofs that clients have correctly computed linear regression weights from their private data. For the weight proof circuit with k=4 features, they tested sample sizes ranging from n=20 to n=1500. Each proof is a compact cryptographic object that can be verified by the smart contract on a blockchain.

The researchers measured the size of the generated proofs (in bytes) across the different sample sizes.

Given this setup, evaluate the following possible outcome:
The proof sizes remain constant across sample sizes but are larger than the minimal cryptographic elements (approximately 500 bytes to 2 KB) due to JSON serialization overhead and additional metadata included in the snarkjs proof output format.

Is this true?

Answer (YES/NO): YES